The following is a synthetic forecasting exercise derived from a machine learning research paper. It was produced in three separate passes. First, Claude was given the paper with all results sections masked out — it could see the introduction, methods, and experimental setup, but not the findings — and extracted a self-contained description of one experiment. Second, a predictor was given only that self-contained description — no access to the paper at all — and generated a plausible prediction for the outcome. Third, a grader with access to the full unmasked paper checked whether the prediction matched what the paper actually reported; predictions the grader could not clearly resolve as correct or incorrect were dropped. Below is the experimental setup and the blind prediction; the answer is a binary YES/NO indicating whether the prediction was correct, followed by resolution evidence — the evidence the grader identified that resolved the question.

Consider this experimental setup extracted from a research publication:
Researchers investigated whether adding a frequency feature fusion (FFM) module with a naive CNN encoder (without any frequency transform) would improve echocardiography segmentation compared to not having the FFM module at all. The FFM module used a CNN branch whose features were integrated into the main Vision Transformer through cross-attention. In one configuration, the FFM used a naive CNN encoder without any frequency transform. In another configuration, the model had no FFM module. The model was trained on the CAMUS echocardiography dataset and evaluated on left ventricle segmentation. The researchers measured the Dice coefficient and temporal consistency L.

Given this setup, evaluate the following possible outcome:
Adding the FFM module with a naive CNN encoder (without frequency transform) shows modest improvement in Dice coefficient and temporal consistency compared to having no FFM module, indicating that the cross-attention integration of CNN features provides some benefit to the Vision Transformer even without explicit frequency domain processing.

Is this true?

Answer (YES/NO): YES